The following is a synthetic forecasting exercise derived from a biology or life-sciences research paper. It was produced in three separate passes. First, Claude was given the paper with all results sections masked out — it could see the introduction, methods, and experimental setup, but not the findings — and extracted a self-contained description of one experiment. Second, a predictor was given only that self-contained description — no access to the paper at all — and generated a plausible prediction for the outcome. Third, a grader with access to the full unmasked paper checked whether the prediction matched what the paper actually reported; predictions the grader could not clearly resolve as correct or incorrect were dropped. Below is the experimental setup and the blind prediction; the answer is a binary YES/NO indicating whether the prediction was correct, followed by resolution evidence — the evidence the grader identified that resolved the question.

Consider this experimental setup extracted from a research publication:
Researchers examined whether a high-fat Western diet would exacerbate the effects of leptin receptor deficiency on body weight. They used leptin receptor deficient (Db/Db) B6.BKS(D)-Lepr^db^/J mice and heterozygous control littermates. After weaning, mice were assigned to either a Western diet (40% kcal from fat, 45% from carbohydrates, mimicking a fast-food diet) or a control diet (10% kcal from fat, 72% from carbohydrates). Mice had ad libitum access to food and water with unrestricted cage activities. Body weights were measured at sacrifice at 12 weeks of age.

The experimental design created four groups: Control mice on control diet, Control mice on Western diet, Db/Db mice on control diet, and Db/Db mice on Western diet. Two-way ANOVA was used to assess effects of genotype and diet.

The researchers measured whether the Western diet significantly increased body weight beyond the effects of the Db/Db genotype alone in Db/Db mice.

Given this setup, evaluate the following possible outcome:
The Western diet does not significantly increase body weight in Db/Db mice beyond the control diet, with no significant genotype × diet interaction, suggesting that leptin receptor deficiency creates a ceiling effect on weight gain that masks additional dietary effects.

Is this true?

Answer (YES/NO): NO